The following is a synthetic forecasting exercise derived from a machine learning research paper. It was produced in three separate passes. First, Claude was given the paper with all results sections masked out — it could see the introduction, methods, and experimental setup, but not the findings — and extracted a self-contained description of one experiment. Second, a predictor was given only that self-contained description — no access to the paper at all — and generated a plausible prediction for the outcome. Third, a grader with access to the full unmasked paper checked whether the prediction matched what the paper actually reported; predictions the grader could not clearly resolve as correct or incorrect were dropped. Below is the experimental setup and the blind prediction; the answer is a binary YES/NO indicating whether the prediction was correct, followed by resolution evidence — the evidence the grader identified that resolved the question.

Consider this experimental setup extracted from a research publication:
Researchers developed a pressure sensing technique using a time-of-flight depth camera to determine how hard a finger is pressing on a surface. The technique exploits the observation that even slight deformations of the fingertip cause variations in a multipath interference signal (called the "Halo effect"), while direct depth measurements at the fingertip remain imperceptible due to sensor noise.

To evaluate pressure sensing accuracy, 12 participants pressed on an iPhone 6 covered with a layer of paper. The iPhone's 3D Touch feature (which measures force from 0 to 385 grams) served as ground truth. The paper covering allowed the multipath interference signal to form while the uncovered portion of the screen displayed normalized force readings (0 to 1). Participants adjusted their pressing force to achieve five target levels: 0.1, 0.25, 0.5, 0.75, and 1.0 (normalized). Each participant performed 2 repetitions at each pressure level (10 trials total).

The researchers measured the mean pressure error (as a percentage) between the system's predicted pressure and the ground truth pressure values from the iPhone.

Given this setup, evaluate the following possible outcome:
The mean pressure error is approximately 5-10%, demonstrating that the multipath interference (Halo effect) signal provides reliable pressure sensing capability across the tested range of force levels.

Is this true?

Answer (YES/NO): NO